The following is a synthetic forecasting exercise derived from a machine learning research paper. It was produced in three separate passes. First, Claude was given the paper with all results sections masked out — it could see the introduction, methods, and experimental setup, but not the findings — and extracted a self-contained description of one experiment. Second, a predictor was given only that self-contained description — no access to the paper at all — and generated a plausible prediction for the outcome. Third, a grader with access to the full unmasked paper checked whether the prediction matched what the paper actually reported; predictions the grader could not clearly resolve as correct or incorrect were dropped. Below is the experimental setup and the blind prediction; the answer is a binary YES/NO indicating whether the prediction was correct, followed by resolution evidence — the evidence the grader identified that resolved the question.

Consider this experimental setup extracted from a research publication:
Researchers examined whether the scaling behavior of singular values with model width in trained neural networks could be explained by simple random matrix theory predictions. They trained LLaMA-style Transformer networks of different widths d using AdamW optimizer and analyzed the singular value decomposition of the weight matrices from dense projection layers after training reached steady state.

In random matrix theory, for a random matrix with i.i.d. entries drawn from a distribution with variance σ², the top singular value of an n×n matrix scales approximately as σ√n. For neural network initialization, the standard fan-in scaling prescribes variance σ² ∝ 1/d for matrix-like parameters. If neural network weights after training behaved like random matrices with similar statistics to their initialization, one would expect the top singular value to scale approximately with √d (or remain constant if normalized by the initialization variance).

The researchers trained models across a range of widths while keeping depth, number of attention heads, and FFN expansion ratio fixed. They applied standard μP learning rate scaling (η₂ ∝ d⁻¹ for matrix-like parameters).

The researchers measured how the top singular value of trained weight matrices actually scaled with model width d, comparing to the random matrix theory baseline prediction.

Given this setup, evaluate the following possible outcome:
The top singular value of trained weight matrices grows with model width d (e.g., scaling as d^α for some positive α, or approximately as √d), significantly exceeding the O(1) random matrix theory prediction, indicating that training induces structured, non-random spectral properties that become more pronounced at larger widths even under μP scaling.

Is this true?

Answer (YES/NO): YES